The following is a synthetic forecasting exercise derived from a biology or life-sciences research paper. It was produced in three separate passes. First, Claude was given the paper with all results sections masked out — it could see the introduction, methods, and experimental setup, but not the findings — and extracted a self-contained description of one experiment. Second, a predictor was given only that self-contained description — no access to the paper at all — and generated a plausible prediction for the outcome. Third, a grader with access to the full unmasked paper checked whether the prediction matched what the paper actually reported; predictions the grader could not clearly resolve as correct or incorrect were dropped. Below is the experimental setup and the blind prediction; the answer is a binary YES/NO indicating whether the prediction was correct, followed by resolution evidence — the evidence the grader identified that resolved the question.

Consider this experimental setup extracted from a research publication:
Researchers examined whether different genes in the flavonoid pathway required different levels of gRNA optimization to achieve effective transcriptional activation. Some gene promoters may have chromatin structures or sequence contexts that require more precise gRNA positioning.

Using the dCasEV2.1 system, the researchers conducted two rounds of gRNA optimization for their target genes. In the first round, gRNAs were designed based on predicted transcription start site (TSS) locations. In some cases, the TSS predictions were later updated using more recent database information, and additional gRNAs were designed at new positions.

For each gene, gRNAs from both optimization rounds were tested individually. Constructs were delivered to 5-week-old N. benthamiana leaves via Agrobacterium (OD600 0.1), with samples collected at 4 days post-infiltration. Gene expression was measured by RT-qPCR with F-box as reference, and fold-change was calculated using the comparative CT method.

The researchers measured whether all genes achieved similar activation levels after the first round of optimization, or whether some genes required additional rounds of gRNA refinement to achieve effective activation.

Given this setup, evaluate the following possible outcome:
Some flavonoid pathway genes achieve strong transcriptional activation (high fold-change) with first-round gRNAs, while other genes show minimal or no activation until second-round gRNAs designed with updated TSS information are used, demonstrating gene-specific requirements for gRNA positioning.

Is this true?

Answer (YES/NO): YES